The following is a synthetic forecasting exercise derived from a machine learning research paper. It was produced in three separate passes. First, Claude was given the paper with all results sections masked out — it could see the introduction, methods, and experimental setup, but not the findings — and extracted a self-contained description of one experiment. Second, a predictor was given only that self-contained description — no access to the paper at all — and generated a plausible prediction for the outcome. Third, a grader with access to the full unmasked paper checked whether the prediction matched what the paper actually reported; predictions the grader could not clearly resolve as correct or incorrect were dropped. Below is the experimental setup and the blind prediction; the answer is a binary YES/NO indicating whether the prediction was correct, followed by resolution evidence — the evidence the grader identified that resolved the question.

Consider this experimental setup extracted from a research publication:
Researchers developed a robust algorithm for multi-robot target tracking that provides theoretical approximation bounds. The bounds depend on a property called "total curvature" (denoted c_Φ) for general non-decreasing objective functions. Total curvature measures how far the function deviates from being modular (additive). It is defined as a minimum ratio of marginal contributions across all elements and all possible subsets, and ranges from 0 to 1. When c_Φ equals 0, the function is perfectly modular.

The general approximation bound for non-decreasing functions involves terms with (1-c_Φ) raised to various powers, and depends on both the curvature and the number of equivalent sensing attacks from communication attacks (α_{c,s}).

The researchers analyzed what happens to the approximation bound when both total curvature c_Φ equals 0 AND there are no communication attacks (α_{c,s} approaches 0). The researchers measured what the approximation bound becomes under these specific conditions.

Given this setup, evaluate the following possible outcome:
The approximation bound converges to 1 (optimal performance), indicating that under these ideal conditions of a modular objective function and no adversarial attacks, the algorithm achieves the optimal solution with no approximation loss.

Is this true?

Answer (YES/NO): YES